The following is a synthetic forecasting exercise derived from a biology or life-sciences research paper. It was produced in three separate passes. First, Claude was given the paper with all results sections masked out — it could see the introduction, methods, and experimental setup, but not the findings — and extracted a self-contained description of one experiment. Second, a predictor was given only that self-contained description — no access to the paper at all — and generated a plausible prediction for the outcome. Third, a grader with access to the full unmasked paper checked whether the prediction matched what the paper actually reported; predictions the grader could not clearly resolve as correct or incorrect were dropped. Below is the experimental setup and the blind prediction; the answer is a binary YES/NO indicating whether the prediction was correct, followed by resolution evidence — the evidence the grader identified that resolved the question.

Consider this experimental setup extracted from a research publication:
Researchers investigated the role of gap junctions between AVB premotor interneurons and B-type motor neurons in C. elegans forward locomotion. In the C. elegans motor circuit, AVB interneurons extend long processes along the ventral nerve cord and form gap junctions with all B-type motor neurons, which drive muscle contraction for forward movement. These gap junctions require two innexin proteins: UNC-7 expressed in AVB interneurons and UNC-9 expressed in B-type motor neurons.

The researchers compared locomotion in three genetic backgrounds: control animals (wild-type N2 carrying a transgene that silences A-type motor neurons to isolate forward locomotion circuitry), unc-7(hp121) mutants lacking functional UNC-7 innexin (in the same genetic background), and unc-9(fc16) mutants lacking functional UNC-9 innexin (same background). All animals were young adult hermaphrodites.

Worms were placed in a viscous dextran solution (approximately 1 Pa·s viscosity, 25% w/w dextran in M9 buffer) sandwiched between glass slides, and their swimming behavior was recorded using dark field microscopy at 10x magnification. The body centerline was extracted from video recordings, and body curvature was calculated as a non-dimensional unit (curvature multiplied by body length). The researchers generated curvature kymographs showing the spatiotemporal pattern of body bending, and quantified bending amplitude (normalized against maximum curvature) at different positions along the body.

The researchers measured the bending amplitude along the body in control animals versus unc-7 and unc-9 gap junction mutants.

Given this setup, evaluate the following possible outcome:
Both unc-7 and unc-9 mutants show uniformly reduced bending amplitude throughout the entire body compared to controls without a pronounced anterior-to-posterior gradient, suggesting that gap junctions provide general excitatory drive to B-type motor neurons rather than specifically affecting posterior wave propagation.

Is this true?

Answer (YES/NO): NO